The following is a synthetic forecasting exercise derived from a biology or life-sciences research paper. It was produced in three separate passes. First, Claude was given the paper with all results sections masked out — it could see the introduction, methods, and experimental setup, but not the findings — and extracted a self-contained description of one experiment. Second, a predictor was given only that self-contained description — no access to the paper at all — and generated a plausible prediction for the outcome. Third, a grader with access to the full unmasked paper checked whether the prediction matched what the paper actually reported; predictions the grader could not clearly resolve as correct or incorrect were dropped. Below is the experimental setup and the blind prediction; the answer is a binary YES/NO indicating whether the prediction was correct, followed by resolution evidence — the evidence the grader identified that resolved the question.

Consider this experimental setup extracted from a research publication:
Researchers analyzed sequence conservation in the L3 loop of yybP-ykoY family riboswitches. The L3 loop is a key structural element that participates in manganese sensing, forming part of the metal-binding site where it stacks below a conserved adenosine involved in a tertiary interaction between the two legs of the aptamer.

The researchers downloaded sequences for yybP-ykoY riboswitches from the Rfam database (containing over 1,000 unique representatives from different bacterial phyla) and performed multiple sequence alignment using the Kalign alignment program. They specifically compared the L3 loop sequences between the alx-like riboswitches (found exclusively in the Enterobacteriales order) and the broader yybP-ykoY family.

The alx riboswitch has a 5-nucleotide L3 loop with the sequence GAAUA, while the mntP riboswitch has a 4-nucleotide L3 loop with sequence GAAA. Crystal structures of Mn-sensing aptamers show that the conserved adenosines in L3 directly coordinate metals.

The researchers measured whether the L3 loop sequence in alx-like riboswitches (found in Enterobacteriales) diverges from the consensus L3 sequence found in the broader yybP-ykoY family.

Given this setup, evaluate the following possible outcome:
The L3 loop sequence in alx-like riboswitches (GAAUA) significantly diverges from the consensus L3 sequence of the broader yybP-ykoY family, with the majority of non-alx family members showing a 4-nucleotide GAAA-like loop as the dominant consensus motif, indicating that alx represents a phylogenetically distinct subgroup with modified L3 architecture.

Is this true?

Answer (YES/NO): NO